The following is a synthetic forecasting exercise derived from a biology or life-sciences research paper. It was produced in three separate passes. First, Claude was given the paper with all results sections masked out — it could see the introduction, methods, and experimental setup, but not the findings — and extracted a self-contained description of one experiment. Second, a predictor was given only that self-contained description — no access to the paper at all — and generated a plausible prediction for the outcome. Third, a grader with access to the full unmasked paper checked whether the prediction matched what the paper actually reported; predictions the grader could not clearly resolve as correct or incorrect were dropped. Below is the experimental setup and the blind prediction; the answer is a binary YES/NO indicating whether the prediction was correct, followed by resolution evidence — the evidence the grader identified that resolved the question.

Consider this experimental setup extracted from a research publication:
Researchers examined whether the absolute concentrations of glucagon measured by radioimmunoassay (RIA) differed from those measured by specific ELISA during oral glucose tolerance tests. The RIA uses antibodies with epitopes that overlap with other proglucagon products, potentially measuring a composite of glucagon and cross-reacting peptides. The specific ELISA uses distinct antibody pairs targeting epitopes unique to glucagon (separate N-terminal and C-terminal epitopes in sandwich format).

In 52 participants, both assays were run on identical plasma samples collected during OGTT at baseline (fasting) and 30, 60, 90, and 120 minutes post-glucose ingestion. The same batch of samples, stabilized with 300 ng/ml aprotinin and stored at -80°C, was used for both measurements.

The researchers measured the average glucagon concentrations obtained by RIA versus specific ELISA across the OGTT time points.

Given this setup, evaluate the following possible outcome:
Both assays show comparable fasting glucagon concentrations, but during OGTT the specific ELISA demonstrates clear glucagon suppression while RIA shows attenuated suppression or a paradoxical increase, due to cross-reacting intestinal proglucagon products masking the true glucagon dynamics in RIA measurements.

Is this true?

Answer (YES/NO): NO